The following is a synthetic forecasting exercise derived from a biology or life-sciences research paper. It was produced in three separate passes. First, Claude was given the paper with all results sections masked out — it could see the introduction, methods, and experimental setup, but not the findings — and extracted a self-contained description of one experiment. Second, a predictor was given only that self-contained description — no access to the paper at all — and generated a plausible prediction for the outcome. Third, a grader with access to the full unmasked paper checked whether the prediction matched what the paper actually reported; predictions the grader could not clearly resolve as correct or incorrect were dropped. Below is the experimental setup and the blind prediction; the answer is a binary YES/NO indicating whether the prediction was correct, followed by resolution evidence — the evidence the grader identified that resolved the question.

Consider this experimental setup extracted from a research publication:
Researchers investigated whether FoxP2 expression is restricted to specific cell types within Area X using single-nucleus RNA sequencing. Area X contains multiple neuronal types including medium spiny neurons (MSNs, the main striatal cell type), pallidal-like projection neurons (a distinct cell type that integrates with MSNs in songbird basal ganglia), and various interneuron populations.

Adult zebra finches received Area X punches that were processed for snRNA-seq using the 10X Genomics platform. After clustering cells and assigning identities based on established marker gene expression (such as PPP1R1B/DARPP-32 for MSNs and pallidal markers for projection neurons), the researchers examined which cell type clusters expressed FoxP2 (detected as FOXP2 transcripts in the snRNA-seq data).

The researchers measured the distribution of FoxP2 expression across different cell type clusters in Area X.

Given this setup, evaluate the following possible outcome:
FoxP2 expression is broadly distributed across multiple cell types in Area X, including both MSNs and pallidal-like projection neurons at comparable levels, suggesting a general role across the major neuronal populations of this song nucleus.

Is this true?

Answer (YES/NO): NO